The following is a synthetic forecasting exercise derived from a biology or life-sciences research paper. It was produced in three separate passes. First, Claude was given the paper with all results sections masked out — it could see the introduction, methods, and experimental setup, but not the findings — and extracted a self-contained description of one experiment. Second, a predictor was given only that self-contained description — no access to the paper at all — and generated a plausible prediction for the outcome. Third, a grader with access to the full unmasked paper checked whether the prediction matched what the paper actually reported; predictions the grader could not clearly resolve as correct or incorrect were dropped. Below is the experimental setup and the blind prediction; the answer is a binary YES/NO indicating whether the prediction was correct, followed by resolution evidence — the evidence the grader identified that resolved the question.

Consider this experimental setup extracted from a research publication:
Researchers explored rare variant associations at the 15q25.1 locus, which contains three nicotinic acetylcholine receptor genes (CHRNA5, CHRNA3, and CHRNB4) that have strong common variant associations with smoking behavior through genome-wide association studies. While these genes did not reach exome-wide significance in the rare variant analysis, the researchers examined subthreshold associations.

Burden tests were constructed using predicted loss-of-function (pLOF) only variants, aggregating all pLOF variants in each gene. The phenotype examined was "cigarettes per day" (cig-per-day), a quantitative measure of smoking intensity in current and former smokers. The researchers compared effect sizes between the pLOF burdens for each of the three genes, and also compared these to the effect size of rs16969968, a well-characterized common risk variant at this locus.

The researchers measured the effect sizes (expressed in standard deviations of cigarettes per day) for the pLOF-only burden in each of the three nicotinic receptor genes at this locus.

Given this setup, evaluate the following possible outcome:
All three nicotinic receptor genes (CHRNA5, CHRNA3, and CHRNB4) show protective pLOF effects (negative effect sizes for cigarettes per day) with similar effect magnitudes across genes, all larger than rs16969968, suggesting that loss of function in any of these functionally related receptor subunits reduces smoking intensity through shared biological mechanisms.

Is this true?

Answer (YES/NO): NO